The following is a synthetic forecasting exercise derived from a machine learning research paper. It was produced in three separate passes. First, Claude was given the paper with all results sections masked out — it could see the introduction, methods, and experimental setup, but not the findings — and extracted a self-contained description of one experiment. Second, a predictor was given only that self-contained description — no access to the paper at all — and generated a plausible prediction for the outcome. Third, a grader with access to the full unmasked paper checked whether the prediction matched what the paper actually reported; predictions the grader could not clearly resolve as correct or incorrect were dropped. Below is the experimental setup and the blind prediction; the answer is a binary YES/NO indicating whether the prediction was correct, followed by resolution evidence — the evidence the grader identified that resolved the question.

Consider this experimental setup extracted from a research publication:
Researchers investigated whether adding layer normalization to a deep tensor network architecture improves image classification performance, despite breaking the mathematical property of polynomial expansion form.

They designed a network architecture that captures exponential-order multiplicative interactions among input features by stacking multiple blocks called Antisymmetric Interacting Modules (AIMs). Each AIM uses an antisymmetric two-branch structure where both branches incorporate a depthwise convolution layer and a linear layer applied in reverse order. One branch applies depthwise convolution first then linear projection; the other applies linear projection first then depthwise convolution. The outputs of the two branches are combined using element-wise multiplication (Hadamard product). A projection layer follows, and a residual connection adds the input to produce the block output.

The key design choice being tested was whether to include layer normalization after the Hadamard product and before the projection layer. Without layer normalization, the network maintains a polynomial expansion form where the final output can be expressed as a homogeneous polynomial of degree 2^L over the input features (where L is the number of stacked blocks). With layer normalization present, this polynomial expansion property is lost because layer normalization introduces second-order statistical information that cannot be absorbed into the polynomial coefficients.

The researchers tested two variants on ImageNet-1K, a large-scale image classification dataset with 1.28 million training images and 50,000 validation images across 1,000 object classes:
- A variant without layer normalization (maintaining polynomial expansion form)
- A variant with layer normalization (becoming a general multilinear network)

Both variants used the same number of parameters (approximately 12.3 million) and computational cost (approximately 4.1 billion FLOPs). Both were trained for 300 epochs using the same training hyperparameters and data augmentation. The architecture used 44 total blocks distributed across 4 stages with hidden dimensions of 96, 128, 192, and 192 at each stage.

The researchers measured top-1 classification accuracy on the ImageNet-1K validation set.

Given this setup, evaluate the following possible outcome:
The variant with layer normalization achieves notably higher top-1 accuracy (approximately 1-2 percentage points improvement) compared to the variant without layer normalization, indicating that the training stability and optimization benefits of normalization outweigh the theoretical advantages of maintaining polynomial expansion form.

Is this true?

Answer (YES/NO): YES